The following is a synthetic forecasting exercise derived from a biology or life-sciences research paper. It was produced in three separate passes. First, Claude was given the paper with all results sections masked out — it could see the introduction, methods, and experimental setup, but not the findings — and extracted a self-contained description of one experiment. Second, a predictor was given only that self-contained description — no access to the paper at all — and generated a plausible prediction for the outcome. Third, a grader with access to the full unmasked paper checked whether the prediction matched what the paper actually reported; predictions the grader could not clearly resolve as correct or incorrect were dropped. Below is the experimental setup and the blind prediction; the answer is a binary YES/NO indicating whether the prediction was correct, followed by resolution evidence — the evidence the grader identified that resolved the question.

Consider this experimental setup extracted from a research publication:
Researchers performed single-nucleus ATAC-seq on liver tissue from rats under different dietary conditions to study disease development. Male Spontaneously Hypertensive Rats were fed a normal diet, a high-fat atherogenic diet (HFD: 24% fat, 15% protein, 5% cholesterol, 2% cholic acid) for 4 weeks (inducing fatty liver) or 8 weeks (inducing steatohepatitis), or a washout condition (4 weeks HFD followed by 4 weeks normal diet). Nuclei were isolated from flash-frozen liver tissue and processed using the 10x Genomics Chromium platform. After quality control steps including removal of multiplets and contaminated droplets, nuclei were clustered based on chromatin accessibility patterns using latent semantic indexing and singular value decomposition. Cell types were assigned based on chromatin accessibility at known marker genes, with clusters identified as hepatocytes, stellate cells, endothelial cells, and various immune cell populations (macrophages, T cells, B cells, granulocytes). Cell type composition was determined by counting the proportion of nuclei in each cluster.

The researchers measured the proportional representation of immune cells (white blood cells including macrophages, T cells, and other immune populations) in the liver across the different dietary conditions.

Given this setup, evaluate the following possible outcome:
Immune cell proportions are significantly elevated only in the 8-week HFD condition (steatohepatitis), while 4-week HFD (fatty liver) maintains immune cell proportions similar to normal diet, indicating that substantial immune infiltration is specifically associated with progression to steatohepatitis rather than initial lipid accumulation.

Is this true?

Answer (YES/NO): NO